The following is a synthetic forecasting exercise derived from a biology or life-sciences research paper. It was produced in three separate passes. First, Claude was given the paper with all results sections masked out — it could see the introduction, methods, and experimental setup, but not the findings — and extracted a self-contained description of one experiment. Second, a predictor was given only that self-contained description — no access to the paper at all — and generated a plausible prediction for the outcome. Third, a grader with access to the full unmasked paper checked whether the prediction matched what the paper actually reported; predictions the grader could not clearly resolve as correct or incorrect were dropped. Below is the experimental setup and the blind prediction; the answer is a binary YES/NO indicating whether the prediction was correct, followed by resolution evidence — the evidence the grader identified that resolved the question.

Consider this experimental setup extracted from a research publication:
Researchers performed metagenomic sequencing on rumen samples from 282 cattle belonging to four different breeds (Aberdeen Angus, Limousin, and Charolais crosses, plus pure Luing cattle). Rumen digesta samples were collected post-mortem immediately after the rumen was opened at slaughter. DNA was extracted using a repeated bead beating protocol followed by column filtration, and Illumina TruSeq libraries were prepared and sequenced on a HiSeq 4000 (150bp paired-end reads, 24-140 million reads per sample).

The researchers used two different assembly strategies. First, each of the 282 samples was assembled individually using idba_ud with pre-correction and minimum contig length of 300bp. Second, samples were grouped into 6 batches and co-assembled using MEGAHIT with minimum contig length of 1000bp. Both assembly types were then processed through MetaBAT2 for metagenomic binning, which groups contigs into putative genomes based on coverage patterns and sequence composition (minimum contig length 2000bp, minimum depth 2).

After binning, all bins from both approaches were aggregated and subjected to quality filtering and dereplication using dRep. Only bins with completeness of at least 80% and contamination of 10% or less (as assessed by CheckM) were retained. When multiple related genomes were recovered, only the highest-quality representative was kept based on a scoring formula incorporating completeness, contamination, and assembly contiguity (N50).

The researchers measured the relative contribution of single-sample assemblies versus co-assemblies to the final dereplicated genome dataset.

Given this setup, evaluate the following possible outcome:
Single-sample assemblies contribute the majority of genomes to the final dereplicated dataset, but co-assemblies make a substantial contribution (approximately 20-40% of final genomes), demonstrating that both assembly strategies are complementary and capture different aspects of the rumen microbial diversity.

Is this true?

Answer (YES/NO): NO